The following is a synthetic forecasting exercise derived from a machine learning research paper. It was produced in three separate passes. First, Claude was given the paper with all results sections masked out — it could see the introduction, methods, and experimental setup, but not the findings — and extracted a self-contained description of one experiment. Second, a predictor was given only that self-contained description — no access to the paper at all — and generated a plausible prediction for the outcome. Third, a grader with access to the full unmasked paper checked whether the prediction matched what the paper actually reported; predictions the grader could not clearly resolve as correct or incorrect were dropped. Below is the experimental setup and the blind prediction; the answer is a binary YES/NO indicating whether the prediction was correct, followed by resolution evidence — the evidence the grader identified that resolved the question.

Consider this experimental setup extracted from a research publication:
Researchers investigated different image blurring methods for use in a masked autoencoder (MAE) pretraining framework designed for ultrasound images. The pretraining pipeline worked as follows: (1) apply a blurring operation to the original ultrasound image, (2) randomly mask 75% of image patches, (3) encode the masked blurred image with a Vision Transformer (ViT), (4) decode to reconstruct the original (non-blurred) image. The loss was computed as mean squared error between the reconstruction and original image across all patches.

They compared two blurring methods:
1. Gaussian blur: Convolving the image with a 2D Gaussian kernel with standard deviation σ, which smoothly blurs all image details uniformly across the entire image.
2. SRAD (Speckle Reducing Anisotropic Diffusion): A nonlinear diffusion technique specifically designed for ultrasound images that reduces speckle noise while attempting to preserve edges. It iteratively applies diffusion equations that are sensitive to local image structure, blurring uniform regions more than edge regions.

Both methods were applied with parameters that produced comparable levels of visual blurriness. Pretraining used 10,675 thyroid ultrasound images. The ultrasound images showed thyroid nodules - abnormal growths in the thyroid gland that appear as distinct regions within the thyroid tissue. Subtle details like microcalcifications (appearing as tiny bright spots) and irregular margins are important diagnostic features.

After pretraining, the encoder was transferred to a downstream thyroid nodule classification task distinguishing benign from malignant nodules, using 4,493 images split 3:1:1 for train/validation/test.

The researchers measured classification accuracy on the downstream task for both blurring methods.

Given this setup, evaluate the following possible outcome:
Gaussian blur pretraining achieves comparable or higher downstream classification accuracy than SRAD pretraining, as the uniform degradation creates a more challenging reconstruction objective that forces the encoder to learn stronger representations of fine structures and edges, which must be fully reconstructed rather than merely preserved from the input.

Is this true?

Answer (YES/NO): YES